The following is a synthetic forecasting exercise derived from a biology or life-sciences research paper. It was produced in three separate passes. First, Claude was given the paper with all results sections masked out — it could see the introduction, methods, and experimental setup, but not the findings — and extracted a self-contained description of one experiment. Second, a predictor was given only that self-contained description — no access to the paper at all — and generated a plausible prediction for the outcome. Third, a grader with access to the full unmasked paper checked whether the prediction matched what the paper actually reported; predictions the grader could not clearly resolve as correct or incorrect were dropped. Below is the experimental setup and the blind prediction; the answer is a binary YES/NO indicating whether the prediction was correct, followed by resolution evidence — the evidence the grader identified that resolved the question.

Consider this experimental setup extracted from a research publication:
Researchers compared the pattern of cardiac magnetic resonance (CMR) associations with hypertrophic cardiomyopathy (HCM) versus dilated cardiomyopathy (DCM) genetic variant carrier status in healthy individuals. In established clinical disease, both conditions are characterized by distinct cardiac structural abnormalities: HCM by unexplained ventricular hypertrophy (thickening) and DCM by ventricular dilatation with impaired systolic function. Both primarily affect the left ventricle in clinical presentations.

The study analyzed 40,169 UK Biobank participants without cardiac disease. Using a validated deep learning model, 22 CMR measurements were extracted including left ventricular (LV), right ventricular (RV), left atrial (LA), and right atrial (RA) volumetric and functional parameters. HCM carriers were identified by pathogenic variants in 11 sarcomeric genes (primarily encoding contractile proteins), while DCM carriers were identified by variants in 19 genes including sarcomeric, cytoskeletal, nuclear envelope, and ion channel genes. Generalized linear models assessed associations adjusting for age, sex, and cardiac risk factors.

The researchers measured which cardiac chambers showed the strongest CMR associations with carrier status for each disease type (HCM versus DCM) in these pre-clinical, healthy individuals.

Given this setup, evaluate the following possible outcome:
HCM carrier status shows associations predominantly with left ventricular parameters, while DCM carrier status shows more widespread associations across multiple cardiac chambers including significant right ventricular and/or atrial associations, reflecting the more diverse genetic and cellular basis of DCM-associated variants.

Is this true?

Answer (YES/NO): NO